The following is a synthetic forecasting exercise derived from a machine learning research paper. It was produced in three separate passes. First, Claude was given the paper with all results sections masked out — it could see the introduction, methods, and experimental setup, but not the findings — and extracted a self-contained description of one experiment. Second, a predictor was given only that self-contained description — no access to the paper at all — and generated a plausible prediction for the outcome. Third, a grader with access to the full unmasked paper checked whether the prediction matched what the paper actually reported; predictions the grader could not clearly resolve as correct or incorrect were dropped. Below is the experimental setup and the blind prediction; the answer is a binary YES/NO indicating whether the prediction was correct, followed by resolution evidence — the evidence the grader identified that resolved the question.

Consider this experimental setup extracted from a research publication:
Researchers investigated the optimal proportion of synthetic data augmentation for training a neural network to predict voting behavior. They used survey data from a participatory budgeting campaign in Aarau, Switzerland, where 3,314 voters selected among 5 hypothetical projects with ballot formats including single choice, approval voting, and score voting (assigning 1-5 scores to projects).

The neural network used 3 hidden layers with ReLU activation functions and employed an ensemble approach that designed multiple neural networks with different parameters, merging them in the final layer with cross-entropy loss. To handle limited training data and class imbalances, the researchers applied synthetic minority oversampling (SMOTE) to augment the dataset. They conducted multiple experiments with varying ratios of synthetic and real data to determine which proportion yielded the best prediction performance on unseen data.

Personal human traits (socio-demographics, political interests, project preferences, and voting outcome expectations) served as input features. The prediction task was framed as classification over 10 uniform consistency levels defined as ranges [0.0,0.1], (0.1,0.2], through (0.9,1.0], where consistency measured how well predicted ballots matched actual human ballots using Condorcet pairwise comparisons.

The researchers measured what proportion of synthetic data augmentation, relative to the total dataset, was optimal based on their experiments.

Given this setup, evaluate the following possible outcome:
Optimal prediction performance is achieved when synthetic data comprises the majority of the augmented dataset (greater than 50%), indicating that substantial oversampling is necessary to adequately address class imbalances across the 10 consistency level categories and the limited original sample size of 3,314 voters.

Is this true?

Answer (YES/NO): NO